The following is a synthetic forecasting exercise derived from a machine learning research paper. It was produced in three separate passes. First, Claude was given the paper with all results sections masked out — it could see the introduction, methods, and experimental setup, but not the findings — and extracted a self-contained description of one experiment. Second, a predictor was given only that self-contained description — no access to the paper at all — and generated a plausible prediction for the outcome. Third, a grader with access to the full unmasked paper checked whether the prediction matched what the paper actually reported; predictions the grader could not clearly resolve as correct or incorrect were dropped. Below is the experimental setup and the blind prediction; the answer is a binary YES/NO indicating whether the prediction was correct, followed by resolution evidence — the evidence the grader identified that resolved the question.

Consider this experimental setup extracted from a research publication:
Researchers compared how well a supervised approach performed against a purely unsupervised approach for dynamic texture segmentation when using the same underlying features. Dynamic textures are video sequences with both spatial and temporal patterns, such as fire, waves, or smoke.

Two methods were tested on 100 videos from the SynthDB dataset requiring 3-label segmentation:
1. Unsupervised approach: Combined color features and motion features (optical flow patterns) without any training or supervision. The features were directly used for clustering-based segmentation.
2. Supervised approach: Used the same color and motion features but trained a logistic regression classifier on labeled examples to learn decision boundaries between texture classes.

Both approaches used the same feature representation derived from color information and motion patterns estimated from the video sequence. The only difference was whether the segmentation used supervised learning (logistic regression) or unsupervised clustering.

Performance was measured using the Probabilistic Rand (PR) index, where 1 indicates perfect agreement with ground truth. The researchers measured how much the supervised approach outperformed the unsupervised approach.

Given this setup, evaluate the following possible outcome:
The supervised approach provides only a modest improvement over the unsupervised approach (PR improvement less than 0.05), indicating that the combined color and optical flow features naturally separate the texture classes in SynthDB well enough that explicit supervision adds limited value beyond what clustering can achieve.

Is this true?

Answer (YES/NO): NO